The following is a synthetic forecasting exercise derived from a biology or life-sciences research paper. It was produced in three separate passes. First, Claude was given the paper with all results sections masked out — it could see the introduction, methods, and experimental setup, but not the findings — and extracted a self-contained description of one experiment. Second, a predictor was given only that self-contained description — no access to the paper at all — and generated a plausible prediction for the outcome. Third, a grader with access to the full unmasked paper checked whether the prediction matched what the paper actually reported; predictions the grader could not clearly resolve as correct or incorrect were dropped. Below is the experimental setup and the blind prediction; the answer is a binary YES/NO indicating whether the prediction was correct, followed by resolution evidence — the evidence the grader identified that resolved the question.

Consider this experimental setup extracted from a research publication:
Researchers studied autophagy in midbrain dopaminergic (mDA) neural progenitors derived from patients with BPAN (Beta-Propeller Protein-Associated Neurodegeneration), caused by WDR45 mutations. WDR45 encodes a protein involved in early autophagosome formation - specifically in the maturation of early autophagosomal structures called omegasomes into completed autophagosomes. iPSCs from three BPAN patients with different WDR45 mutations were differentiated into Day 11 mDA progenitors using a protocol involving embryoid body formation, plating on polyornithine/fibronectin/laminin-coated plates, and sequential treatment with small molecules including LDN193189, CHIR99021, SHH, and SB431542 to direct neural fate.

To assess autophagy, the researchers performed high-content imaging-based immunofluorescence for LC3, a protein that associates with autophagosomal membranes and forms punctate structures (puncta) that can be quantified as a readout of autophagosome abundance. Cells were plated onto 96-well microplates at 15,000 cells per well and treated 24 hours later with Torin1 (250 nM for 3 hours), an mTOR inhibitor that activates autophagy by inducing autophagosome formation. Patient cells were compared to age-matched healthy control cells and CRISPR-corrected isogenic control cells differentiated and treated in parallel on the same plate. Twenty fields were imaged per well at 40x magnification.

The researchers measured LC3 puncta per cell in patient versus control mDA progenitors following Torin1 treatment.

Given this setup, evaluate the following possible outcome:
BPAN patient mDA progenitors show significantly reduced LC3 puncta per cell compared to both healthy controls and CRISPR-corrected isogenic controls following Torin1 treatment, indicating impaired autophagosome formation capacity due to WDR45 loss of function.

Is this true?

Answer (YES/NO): YES